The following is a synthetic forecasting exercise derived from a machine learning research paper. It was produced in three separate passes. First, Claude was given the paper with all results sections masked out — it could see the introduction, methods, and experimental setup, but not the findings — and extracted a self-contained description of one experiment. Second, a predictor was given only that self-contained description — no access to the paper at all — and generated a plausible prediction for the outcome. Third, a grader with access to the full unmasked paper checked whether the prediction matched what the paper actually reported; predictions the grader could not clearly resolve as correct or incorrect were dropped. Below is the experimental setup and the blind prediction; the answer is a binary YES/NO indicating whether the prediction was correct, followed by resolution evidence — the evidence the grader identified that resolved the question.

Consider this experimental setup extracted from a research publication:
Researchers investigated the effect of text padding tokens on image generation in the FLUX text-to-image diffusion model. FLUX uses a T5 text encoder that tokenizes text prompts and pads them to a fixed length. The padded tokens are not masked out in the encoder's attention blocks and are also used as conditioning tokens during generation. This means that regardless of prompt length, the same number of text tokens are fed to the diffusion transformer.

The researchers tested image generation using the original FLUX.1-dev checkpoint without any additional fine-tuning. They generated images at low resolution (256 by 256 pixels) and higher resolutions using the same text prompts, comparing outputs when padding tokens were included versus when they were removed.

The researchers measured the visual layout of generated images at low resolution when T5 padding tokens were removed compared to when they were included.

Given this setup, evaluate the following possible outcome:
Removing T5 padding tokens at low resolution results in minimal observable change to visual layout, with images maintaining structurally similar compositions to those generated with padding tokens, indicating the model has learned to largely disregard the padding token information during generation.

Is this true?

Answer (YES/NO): NO